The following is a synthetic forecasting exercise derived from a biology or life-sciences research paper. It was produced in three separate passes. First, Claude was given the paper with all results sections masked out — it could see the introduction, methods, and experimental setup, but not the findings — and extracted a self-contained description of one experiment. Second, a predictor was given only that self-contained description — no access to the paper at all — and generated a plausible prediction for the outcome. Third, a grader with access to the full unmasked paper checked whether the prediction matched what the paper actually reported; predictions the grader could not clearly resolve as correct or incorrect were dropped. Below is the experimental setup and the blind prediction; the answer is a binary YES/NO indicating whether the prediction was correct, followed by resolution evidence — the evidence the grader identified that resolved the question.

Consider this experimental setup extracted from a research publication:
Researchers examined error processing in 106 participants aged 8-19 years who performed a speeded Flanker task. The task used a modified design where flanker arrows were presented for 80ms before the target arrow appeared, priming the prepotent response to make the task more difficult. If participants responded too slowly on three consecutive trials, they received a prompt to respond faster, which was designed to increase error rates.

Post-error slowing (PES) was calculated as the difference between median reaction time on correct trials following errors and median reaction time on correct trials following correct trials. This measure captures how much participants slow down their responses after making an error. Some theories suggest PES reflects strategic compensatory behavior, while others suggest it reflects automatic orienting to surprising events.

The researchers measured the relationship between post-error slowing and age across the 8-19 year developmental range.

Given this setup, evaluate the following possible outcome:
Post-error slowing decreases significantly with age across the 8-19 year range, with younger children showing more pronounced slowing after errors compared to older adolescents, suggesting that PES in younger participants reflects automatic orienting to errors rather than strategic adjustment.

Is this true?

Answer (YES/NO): NO